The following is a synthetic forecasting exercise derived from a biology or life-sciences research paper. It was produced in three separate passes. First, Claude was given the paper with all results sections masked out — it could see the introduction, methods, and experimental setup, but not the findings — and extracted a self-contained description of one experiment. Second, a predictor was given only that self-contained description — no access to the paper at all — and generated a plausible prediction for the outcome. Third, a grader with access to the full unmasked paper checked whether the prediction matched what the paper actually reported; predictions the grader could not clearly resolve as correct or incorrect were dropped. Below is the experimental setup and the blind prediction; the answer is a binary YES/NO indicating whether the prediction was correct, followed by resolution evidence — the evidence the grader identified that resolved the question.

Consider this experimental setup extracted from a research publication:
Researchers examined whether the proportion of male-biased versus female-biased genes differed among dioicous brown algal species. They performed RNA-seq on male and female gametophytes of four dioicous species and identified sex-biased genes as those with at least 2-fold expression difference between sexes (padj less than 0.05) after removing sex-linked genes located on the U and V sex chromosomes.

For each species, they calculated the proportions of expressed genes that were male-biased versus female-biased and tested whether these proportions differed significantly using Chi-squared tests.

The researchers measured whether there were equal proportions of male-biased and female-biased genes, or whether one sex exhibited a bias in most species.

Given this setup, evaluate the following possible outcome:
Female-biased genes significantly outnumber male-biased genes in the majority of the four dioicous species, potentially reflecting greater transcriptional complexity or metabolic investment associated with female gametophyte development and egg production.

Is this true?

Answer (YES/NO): NO